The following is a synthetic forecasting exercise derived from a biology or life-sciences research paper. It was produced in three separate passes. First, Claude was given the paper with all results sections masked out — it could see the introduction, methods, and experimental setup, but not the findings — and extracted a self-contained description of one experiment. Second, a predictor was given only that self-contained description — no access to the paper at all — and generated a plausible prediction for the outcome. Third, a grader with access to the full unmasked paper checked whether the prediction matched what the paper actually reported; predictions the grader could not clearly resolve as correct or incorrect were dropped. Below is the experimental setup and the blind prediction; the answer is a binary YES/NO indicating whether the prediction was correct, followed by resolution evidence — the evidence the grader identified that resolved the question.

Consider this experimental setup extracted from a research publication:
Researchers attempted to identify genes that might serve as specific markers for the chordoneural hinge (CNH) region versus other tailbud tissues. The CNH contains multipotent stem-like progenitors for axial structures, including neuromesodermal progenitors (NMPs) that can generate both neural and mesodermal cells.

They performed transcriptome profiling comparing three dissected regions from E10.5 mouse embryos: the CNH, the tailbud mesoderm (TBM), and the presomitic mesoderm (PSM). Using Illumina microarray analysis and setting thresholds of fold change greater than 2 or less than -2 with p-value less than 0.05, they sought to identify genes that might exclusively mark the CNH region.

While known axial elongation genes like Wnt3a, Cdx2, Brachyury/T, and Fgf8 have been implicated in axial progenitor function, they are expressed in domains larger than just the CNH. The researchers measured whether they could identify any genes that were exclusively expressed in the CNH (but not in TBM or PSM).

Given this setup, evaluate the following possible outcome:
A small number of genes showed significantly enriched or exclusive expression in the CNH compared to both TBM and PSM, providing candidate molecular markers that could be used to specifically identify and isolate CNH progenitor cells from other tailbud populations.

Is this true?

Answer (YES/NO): NO